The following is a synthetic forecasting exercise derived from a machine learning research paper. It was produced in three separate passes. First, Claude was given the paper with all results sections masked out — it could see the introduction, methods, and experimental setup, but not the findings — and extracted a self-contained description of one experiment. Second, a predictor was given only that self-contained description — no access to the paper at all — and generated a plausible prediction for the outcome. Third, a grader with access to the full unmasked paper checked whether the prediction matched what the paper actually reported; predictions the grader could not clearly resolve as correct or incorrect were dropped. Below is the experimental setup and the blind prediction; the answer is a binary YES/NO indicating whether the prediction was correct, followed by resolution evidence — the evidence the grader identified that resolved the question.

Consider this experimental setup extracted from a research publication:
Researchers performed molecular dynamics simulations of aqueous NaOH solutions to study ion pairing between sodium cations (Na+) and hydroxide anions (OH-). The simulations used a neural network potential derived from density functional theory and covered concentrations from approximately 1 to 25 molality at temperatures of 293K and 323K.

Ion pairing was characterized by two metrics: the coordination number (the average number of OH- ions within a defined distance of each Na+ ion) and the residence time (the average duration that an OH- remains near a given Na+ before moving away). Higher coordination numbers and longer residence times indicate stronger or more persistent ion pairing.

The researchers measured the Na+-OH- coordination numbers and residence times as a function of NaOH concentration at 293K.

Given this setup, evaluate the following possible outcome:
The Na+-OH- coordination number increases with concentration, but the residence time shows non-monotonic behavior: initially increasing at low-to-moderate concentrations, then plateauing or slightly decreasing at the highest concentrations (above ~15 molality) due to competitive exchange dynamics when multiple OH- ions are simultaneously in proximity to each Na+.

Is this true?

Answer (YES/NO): NO